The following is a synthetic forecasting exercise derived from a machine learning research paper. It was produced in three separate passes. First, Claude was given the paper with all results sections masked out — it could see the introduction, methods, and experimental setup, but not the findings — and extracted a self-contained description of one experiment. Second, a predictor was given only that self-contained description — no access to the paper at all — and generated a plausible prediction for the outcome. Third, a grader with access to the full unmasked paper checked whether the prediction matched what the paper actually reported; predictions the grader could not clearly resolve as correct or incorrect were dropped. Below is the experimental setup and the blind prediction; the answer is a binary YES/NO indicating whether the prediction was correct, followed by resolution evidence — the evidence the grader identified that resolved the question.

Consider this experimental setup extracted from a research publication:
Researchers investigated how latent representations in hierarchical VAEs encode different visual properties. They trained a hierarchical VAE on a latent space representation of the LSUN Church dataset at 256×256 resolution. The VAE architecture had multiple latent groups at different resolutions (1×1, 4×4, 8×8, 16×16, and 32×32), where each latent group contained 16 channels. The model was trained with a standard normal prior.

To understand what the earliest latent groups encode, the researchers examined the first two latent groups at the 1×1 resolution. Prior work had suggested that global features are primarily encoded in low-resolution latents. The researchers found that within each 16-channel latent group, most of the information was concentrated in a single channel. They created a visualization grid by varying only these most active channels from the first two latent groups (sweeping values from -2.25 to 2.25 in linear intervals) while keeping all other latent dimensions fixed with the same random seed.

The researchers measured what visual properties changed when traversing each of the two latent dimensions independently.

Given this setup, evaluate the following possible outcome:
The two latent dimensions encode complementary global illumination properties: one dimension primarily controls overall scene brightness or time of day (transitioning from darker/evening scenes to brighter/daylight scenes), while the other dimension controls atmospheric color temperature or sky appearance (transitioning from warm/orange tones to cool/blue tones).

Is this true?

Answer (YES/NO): NO